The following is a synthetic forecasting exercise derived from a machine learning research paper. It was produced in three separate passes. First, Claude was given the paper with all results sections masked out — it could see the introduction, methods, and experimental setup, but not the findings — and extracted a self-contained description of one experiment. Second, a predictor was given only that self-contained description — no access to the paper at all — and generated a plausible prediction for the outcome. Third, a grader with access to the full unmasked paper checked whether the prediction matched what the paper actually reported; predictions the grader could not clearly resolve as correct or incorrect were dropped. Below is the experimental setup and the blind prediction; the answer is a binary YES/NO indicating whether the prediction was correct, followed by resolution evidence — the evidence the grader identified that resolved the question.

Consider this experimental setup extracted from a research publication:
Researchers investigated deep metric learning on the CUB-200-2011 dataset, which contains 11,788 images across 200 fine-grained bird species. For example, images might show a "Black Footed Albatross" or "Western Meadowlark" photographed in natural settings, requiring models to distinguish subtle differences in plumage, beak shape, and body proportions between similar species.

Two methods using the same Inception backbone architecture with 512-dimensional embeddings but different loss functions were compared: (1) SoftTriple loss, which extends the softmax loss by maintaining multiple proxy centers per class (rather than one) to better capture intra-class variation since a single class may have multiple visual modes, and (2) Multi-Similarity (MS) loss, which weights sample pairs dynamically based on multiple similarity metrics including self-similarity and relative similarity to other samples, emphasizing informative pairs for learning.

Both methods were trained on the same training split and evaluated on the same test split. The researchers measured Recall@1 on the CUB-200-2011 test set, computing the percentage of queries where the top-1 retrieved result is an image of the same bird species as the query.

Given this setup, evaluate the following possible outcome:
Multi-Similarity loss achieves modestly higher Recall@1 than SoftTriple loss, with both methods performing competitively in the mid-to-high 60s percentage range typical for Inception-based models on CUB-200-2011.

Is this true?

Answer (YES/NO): YES